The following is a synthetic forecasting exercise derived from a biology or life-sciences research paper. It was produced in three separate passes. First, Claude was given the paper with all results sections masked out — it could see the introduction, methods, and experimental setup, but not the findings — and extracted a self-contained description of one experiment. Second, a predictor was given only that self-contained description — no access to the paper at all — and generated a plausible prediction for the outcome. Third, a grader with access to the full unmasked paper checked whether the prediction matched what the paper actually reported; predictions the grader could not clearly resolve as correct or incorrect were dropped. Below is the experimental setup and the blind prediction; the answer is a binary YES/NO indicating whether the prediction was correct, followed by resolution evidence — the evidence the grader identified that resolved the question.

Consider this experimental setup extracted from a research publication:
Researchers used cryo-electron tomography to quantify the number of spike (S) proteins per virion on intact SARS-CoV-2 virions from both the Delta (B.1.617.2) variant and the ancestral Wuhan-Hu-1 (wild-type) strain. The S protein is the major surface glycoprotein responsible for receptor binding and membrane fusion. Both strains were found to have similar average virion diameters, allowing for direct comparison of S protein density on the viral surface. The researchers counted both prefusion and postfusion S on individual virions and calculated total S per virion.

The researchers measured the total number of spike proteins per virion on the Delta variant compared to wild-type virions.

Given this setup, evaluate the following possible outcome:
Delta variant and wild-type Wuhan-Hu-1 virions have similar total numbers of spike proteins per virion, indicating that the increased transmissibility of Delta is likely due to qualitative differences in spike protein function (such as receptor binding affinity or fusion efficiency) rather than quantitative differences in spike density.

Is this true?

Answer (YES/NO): NO